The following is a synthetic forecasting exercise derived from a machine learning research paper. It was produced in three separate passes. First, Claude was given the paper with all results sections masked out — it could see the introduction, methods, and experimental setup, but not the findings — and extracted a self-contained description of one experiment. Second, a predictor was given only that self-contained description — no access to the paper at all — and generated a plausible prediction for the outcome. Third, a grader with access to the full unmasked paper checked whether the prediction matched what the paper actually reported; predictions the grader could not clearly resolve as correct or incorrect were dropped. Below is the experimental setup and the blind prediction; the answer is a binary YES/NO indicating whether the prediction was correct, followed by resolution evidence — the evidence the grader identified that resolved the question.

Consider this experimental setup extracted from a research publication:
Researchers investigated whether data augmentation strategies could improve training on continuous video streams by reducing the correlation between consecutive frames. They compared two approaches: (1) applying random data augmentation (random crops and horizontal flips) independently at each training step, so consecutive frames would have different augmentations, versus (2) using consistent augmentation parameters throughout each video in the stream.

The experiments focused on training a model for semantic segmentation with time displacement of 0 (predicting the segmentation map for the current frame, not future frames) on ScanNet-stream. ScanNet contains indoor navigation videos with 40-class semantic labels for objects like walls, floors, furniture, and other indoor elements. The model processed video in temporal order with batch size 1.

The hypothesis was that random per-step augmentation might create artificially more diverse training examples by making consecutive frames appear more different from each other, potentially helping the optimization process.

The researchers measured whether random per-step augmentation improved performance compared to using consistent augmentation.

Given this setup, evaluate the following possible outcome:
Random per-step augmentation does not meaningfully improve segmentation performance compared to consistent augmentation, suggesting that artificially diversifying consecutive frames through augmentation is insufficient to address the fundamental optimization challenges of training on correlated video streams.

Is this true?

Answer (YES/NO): YES